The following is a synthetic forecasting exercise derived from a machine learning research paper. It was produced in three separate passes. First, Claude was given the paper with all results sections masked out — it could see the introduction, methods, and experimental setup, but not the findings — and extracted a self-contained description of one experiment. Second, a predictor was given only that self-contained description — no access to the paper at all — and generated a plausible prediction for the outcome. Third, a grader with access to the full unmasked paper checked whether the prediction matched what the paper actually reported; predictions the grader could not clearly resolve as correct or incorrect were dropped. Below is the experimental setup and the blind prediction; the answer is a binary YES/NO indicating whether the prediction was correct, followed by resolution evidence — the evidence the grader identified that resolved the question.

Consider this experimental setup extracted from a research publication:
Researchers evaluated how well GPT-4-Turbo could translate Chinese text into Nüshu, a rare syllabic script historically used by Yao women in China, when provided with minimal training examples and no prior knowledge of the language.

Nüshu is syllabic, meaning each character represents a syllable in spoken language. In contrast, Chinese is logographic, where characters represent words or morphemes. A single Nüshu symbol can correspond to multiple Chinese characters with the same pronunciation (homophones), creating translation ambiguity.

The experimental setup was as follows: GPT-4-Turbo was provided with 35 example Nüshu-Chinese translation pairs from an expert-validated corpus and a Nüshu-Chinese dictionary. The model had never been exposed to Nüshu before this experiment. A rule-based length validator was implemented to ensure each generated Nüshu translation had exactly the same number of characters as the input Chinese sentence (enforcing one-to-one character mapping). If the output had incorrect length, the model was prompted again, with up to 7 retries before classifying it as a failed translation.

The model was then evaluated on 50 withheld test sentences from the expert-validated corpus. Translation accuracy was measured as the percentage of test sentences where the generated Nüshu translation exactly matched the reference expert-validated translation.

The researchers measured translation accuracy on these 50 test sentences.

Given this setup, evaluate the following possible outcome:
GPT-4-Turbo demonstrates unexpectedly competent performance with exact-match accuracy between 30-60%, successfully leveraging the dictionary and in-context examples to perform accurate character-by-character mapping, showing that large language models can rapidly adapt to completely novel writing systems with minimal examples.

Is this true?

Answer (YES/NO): YES